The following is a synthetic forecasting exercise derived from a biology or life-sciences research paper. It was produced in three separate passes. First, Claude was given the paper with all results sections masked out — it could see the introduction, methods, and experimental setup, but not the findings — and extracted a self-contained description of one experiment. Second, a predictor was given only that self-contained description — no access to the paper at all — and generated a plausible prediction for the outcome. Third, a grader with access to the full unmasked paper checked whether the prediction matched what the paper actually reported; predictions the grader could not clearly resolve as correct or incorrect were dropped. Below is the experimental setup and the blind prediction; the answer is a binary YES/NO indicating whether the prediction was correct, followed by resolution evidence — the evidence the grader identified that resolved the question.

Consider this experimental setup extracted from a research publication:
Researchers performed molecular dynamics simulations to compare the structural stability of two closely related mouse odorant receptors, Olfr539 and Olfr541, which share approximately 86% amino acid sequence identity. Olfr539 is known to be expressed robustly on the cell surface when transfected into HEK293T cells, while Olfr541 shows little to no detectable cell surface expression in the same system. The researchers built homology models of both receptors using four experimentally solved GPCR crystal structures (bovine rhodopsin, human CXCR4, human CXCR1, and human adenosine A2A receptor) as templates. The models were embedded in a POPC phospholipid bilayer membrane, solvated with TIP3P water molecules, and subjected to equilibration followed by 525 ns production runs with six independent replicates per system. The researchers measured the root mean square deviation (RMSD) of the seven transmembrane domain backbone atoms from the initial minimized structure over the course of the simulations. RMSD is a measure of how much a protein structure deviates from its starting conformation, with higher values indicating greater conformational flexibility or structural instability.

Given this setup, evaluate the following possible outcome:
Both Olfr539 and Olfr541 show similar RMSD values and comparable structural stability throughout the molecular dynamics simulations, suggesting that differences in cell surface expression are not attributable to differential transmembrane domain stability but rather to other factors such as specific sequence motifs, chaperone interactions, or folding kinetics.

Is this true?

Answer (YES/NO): NO